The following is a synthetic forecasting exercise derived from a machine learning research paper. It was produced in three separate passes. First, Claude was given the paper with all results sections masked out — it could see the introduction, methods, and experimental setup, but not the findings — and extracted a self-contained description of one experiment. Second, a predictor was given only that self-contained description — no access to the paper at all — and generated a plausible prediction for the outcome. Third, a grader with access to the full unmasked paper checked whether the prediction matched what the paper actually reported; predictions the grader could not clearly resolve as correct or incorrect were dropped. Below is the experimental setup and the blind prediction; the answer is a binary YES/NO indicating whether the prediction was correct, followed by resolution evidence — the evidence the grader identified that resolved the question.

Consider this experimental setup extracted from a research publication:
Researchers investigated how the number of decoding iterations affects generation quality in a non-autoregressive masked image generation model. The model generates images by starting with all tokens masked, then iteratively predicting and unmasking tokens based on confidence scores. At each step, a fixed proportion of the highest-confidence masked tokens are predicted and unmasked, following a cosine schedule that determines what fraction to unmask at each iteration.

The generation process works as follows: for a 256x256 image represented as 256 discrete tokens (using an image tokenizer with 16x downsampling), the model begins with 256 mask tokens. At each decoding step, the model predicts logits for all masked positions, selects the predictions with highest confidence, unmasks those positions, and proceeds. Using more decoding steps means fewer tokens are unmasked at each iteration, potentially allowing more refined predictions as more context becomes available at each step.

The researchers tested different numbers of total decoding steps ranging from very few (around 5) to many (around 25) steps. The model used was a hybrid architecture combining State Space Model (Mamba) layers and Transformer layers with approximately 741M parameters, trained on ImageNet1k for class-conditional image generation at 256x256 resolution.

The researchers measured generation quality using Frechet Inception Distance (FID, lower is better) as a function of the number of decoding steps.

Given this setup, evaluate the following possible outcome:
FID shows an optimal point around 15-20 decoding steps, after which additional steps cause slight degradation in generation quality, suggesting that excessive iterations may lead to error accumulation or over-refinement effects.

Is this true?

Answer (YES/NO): NO